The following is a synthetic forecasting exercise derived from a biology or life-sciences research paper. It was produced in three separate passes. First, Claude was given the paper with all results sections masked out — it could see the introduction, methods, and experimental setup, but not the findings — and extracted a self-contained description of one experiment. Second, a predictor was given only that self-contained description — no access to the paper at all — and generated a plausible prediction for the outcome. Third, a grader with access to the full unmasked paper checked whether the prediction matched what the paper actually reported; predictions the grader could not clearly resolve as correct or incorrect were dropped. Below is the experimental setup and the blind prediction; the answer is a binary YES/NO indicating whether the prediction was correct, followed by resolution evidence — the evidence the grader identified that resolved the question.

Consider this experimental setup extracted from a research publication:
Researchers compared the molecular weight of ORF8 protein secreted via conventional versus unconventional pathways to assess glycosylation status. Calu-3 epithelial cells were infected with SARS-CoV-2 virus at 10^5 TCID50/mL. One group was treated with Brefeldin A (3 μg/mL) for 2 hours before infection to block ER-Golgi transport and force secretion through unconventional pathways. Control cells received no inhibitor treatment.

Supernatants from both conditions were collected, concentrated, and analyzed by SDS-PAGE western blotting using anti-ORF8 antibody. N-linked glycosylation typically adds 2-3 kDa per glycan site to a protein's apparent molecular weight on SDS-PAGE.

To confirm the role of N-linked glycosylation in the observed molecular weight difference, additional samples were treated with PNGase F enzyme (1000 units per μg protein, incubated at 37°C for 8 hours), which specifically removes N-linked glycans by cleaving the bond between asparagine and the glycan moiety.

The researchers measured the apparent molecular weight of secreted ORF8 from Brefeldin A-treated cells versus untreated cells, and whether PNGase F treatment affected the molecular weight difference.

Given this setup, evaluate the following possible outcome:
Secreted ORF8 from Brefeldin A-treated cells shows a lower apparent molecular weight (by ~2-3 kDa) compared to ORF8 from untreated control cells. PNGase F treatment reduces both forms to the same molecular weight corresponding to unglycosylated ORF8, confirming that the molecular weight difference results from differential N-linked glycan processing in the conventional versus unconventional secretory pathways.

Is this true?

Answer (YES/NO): YES